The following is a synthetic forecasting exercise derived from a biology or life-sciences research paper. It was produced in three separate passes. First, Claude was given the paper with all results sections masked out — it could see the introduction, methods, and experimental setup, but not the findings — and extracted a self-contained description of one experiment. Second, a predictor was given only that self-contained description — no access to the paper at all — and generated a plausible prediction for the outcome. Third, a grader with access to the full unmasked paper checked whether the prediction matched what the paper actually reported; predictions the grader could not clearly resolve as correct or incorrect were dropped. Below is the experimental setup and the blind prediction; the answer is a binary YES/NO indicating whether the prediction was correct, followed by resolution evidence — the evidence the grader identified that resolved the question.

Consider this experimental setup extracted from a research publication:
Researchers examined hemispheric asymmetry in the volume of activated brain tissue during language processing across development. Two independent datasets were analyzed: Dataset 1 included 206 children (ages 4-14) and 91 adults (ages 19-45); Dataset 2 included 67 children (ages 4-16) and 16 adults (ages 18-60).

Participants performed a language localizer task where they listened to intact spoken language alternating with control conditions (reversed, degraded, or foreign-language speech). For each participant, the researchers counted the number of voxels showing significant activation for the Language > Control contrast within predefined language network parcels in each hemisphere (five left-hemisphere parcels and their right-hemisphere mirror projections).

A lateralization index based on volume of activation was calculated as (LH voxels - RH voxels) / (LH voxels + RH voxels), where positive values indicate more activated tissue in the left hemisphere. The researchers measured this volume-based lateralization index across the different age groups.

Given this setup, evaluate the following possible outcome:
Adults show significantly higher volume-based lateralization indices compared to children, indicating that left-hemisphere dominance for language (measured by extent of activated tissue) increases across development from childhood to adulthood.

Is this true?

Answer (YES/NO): NO